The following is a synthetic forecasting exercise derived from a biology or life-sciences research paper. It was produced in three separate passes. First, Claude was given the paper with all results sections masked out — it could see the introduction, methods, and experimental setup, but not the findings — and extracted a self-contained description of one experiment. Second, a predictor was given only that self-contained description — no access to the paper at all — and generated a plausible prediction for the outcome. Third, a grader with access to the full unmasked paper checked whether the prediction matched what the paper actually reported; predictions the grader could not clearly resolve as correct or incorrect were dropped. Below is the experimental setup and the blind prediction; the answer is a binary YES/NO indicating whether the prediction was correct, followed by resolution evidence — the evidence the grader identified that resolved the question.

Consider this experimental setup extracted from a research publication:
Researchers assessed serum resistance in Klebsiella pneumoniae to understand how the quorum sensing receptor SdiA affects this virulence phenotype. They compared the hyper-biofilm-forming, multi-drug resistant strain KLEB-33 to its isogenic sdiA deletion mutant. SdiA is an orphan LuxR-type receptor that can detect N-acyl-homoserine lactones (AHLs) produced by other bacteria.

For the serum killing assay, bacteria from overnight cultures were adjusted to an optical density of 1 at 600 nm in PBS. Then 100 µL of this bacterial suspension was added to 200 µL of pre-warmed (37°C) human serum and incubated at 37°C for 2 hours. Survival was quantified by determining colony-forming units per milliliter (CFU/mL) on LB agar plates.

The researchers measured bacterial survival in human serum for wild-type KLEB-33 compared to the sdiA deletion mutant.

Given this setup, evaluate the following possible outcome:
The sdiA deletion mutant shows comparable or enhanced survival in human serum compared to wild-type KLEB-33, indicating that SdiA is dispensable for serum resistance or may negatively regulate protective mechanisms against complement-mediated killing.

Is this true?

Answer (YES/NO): NO